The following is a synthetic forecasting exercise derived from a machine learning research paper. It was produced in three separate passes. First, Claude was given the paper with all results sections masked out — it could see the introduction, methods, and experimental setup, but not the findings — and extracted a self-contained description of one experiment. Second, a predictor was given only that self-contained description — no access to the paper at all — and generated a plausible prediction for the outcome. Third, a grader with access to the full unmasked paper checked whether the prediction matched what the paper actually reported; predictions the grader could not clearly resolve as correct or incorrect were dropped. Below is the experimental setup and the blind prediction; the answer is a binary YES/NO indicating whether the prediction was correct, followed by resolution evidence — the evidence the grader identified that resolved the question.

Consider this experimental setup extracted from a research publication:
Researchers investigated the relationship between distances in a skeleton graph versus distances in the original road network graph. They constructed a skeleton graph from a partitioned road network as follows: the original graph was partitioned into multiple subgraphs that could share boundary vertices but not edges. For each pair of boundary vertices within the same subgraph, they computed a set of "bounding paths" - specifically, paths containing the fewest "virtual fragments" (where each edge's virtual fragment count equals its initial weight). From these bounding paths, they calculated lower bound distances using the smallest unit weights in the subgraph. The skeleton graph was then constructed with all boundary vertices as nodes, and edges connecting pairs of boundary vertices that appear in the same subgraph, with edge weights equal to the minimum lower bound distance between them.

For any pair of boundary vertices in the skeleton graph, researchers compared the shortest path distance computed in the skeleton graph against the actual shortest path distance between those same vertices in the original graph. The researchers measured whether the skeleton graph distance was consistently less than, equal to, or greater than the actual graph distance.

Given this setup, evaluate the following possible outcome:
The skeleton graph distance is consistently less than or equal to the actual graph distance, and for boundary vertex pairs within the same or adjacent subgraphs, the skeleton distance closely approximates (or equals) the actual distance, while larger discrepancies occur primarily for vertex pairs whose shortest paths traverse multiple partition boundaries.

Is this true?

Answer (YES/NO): NO